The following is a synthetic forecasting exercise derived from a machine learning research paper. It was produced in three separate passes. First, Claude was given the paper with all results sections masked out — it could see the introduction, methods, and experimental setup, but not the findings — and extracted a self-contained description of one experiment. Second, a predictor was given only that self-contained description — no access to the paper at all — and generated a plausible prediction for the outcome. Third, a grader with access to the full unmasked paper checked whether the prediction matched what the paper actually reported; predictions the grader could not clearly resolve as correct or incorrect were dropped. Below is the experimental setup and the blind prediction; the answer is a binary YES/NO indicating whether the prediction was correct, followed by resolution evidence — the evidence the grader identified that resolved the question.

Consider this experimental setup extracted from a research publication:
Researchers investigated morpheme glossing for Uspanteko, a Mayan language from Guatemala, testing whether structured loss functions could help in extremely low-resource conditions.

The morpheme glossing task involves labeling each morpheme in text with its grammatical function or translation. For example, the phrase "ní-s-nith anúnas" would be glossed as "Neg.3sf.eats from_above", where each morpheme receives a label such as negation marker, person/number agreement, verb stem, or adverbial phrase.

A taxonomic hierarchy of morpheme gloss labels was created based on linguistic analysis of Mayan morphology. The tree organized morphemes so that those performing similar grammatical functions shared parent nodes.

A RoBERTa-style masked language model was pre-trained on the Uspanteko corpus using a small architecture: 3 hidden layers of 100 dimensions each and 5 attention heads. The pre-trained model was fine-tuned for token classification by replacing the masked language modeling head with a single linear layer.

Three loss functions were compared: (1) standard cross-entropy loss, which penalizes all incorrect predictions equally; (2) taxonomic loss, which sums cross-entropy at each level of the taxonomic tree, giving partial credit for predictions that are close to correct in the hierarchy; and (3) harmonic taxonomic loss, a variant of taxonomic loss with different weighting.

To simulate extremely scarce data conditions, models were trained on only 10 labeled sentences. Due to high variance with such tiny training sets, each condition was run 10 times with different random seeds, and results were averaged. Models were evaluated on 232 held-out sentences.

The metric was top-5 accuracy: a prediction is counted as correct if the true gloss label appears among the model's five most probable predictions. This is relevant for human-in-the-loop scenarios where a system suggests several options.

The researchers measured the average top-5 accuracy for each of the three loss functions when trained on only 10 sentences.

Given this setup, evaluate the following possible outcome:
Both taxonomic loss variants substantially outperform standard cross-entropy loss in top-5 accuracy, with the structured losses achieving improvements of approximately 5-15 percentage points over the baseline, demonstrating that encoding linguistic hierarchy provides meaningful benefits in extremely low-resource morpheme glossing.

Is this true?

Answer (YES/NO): NO